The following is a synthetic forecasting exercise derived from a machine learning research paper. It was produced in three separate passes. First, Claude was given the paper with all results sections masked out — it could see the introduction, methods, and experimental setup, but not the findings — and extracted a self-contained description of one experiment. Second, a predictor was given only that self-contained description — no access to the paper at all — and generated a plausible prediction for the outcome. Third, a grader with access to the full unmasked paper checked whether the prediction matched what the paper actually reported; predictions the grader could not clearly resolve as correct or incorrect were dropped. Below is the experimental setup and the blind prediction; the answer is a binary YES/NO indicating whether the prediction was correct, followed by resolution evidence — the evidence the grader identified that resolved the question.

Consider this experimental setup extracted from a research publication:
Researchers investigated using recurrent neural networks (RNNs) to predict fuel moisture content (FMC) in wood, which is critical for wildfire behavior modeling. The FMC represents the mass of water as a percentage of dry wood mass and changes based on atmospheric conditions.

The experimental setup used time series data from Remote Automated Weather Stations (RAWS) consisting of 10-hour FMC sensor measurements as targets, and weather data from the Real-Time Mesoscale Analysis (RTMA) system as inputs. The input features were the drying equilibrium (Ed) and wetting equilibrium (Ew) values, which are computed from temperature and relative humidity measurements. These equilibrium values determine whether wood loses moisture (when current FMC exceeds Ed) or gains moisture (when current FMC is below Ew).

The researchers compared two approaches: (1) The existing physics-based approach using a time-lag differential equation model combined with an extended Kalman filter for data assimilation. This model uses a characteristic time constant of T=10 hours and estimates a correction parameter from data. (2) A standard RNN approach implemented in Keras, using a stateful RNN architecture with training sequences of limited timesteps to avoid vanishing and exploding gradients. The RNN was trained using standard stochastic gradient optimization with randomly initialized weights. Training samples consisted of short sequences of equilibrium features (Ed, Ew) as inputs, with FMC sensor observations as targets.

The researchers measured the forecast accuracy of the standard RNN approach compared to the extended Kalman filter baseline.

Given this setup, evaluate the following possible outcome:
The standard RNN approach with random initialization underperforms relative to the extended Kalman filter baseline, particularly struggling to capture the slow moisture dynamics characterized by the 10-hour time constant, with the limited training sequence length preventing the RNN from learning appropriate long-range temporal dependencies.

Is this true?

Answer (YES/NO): YES